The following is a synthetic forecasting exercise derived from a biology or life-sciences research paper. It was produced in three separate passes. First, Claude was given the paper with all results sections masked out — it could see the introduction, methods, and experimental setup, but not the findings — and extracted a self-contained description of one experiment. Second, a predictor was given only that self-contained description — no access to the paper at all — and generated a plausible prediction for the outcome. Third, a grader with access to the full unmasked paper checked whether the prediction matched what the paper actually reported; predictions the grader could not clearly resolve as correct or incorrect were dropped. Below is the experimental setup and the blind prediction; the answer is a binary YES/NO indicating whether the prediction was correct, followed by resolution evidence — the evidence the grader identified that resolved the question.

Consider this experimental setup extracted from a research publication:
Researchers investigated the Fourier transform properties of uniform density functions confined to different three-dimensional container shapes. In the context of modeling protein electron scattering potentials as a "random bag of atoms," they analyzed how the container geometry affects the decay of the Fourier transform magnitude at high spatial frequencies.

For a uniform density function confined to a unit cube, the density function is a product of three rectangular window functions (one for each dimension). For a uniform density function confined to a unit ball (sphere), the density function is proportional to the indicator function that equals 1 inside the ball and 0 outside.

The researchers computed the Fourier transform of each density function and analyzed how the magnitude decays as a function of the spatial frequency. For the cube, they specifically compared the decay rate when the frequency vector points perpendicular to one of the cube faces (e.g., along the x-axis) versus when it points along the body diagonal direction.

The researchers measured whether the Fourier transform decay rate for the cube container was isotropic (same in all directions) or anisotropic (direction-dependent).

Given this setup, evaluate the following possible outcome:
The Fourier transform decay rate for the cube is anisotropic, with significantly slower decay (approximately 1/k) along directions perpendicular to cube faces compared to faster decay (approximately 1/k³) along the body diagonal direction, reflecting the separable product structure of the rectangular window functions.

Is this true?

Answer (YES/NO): YES